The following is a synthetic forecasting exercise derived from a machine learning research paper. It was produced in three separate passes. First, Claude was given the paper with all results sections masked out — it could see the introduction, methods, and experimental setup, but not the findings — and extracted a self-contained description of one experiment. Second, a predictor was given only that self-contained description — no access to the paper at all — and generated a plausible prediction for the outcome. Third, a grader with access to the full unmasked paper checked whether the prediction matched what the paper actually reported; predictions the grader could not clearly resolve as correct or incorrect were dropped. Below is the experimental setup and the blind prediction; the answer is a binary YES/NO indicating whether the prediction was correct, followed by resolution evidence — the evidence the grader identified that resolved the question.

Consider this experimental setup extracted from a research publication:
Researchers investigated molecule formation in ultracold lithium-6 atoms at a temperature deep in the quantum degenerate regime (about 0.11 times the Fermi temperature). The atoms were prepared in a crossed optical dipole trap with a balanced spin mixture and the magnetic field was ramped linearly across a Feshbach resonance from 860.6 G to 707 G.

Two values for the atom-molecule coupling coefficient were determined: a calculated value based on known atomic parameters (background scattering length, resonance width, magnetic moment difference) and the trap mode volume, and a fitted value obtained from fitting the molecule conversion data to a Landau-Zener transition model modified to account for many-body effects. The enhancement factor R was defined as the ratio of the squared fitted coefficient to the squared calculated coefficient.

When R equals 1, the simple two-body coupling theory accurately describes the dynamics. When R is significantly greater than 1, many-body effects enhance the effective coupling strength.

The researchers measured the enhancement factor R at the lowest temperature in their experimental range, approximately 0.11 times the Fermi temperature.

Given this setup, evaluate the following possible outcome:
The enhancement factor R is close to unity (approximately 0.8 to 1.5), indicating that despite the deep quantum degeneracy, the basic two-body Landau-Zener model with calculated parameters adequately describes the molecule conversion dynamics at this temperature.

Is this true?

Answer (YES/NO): NO